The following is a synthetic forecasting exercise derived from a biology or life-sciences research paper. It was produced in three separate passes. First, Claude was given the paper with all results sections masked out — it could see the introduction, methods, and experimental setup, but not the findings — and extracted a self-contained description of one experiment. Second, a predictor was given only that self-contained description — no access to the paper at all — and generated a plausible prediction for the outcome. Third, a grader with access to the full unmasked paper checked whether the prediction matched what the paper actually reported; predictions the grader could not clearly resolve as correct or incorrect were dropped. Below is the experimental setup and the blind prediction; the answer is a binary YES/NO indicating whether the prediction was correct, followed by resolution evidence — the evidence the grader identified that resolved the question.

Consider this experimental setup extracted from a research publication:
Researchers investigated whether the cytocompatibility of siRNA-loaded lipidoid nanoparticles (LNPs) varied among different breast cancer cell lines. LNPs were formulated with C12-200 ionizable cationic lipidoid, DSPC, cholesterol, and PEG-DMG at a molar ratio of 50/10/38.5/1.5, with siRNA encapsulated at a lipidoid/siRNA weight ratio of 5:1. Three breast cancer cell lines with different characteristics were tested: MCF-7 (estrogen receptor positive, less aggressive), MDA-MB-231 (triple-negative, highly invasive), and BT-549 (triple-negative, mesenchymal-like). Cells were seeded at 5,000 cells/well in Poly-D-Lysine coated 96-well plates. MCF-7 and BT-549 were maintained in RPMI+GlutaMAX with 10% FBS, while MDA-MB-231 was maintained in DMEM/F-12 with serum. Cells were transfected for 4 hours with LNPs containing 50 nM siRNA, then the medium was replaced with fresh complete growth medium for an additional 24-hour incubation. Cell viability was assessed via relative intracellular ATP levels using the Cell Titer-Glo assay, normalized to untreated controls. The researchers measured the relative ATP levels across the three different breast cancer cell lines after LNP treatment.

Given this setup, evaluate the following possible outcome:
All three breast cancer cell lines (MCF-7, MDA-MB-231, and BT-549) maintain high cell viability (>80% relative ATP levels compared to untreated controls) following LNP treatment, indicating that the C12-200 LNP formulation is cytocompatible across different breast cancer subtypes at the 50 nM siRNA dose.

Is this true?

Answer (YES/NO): YES